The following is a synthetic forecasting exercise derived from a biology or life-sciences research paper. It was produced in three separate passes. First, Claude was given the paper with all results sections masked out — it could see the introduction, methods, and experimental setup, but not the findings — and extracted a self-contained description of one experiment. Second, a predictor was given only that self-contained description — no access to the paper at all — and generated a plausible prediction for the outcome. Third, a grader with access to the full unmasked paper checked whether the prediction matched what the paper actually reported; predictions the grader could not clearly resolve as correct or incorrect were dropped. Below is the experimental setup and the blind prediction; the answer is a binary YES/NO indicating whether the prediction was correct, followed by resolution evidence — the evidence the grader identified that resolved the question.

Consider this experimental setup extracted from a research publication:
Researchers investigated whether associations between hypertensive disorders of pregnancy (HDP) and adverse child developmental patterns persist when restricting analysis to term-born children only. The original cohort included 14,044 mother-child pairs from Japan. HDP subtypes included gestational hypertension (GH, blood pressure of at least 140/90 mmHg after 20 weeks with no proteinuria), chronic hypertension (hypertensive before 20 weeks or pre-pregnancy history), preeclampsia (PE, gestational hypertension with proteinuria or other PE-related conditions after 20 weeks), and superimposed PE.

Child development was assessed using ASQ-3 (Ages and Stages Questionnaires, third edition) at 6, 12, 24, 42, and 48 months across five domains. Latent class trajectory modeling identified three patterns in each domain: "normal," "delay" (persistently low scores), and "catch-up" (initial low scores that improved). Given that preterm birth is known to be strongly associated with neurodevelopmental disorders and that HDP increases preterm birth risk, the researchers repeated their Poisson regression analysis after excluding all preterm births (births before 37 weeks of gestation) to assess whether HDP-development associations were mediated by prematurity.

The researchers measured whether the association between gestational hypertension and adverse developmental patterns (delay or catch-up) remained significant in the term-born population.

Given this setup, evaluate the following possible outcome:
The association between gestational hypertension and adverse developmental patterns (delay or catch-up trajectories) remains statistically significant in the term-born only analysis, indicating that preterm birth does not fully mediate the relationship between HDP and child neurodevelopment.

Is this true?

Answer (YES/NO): NO